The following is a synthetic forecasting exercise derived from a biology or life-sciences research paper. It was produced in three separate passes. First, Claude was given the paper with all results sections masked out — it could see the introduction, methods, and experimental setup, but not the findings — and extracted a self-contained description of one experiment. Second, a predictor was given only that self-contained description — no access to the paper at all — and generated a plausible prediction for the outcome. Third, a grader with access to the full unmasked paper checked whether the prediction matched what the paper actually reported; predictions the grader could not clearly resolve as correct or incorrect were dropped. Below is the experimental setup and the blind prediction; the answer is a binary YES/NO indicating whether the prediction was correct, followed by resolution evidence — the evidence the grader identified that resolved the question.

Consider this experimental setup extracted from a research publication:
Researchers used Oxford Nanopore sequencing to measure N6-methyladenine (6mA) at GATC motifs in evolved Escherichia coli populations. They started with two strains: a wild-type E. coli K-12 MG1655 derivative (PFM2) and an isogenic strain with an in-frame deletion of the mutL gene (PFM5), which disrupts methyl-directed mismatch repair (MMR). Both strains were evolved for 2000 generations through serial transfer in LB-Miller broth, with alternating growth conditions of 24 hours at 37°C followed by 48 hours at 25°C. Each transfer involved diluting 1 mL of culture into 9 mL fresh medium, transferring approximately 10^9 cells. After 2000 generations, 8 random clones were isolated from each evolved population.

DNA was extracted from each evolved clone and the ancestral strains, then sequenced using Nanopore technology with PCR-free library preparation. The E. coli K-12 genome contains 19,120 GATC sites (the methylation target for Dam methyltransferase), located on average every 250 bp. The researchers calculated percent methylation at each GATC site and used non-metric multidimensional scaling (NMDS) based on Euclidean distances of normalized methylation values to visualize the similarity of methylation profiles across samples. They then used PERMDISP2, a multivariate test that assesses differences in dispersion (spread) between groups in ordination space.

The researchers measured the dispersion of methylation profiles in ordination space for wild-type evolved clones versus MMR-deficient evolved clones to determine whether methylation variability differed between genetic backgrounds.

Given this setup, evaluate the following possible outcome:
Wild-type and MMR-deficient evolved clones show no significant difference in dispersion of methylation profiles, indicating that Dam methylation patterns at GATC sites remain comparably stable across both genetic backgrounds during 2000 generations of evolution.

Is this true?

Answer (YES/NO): NO